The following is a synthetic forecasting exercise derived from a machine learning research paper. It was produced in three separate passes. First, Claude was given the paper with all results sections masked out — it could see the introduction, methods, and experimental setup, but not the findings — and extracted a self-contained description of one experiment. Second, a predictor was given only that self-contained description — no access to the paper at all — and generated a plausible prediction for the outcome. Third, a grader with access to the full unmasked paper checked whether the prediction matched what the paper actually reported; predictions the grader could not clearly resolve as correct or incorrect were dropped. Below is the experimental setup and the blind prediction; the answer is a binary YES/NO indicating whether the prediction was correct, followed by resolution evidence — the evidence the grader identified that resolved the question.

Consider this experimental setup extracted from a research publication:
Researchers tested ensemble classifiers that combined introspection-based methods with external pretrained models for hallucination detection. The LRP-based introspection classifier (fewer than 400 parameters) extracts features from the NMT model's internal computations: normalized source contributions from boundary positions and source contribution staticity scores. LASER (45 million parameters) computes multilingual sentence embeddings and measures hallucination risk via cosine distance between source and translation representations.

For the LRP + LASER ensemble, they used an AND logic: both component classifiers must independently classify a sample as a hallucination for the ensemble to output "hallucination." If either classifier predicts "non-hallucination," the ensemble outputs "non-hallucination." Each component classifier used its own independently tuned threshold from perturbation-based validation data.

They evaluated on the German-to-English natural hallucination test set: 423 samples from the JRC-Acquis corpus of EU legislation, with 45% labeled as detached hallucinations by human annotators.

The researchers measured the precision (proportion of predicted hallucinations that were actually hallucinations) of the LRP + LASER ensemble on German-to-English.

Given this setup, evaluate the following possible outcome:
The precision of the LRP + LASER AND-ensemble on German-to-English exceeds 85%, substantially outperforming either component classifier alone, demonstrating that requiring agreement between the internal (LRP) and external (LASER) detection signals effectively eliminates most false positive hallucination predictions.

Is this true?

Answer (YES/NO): YES